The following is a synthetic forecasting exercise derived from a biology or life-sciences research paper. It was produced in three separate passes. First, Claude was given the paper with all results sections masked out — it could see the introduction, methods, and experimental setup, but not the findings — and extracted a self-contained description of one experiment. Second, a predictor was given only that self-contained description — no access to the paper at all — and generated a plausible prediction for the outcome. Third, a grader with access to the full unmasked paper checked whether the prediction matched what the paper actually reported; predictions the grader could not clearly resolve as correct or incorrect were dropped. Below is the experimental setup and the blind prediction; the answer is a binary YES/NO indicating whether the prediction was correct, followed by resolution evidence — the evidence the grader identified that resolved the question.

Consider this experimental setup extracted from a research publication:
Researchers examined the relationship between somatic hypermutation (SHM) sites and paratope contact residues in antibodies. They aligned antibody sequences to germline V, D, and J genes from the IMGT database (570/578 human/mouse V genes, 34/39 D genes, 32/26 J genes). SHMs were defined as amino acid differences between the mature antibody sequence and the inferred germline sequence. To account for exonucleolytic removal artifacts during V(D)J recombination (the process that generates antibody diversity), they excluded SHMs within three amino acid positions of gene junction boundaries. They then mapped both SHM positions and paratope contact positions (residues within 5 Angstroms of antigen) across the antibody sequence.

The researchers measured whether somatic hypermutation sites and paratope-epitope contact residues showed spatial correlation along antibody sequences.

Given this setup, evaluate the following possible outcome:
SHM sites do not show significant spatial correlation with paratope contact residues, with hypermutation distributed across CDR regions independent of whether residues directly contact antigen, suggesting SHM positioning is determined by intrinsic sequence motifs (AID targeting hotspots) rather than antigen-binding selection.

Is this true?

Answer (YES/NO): NO